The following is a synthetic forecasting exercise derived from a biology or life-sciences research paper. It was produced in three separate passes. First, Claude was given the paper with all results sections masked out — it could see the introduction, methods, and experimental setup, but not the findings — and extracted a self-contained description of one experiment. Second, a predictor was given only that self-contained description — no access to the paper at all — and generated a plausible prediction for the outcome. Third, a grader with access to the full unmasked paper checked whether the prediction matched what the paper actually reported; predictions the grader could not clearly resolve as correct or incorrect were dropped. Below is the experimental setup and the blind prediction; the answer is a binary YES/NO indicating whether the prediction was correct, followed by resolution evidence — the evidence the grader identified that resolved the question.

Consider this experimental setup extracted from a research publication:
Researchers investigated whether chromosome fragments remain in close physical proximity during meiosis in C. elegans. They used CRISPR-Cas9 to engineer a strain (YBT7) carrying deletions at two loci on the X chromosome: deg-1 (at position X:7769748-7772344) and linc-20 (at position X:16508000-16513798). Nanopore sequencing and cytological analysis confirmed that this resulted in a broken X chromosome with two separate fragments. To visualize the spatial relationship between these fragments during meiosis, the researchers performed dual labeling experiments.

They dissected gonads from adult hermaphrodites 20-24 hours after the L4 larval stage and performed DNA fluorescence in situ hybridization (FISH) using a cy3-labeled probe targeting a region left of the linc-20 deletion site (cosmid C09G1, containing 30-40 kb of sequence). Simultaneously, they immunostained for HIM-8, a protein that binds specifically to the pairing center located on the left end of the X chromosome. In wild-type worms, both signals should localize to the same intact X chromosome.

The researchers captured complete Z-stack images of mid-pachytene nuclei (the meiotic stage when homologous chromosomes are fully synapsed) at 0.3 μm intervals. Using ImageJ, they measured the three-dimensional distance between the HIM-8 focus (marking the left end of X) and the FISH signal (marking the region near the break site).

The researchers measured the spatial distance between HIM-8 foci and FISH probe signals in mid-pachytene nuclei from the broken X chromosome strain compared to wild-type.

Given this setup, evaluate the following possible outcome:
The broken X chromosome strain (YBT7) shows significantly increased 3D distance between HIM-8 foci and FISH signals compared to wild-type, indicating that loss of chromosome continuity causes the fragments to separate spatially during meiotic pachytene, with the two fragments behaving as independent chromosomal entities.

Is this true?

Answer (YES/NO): YES